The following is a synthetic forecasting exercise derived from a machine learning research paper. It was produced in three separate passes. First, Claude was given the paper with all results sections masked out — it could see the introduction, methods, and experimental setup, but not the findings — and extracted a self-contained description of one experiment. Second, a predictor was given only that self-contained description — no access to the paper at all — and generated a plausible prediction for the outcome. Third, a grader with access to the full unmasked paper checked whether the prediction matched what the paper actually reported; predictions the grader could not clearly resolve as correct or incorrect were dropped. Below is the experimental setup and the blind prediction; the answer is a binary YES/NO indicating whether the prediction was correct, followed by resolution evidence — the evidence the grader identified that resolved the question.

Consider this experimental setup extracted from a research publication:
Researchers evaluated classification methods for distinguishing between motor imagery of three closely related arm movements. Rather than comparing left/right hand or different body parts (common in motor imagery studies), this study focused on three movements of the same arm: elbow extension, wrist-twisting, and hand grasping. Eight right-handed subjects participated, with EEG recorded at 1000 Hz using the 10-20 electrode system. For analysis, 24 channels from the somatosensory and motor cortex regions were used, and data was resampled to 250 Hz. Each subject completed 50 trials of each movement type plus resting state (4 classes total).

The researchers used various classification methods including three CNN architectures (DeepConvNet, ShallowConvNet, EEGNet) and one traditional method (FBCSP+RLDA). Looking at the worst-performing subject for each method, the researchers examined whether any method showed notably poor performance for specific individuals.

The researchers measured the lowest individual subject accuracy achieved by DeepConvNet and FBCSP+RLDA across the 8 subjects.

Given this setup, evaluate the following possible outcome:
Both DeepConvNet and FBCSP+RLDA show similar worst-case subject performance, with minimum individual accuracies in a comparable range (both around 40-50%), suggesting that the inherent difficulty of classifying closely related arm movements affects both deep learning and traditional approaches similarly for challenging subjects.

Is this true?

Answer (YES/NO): NO